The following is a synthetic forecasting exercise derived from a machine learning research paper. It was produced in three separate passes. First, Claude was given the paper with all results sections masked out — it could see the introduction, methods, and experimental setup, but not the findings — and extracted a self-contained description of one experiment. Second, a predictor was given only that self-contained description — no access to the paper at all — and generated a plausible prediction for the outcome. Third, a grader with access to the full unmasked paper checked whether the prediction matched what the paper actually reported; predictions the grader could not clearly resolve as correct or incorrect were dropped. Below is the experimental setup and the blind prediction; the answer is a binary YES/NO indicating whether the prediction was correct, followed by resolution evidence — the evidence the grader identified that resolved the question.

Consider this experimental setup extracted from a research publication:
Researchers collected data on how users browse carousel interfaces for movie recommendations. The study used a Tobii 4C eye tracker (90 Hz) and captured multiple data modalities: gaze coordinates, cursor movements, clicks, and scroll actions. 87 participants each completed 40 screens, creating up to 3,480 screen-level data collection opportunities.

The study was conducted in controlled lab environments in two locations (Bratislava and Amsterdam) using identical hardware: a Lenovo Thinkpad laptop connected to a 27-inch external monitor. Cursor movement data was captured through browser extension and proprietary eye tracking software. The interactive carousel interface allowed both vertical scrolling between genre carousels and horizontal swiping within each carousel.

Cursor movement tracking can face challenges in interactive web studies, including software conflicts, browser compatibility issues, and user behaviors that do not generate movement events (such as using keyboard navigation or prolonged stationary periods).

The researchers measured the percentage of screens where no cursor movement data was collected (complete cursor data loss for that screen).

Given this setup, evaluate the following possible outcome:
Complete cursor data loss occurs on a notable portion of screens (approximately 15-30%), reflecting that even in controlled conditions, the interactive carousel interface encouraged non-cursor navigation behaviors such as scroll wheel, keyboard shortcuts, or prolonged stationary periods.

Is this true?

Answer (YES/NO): NO